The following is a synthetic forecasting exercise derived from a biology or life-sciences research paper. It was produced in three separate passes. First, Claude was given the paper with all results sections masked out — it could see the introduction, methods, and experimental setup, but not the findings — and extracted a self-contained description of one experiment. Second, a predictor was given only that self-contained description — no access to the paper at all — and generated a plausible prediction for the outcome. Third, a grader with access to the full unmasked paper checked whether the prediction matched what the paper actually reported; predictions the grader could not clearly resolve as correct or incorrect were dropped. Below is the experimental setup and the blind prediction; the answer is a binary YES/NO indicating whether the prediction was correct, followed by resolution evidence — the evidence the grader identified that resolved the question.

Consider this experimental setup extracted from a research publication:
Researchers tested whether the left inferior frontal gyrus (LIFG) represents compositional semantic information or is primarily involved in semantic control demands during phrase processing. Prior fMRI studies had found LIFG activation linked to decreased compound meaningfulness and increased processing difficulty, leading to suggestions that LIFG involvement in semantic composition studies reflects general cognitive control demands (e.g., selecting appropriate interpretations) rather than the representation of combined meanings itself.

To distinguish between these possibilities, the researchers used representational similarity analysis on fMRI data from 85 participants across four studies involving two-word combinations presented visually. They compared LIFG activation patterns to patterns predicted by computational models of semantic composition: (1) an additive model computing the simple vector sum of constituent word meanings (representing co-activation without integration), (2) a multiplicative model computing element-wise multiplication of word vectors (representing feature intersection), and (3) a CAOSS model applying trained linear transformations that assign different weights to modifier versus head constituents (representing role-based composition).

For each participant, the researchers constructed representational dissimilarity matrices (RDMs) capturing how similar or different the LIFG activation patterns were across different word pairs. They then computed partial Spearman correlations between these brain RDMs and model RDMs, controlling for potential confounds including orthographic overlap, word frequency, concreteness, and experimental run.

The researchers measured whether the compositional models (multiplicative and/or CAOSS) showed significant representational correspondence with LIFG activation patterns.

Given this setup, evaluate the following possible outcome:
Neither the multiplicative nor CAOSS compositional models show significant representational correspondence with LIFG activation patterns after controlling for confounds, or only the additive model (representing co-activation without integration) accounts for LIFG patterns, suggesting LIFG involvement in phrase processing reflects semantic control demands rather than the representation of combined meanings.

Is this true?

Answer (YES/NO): NO